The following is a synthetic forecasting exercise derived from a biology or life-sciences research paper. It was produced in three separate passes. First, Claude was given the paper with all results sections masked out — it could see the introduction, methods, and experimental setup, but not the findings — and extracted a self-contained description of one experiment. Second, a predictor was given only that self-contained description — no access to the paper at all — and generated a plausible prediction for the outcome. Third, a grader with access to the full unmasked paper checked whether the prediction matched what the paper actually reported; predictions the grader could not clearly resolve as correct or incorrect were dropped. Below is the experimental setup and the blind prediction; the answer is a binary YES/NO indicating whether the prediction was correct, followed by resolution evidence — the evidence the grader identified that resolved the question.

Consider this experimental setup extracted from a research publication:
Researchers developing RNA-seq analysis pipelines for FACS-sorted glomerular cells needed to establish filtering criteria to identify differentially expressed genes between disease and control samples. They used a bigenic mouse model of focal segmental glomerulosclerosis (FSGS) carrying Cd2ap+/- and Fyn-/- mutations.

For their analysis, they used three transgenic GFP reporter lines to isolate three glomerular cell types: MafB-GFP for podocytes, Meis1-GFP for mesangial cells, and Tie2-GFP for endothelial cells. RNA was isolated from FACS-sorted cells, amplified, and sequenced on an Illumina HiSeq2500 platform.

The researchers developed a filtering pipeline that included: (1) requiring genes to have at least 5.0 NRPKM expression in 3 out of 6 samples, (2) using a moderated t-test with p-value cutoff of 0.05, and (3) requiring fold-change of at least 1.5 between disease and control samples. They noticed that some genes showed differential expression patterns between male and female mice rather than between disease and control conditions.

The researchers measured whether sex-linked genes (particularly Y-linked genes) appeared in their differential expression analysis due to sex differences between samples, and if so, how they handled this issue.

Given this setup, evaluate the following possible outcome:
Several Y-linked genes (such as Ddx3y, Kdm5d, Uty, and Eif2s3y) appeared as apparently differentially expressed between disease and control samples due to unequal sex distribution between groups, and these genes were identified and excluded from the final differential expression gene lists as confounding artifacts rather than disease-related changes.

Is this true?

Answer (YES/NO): YES